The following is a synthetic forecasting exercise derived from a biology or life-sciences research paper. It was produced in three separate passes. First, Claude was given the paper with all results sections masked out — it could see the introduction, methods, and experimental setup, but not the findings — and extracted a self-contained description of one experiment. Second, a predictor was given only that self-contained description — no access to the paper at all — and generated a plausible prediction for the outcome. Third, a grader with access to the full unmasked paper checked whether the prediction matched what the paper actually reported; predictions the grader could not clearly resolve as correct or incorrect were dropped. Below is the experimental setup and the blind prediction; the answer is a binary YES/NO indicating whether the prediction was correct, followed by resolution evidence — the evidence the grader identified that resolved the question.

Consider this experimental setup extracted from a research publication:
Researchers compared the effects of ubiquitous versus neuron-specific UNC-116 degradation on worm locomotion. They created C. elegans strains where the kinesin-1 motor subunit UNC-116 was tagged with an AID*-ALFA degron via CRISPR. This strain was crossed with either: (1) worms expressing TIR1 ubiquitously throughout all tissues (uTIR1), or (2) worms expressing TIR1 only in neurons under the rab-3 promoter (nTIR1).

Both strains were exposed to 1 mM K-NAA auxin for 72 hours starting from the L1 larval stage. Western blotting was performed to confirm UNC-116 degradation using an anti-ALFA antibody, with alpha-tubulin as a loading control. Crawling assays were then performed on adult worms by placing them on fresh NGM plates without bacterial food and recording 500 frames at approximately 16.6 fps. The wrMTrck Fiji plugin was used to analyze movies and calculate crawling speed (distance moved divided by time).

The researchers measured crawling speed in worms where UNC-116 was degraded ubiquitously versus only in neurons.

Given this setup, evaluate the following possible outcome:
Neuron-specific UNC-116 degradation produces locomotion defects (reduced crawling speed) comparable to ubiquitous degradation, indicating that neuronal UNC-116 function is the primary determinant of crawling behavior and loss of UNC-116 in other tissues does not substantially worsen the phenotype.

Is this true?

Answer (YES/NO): YES